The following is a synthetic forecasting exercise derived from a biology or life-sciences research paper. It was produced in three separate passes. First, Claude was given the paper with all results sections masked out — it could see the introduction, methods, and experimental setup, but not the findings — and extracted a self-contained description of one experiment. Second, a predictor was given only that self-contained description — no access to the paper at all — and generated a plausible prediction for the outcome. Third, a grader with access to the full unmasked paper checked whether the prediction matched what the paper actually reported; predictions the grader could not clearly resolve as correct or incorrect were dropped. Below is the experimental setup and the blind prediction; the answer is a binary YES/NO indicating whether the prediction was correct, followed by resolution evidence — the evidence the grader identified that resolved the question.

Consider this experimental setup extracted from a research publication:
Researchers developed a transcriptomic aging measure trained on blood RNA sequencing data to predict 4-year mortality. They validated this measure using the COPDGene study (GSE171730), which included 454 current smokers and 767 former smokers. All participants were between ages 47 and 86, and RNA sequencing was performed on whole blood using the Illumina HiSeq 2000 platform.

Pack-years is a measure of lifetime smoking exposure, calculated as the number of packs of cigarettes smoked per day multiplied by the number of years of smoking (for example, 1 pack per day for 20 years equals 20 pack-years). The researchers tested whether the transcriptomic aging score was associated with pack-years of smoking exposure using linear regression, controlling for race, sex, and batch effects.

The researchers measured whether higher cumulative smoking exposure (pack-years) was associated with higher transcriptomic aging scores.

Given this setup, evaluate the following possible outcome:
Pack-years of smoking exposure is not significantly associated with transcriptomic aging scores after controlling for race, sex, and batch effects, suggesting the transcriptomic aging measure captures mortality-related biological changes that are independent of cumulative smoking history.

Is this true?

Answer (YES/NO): NO